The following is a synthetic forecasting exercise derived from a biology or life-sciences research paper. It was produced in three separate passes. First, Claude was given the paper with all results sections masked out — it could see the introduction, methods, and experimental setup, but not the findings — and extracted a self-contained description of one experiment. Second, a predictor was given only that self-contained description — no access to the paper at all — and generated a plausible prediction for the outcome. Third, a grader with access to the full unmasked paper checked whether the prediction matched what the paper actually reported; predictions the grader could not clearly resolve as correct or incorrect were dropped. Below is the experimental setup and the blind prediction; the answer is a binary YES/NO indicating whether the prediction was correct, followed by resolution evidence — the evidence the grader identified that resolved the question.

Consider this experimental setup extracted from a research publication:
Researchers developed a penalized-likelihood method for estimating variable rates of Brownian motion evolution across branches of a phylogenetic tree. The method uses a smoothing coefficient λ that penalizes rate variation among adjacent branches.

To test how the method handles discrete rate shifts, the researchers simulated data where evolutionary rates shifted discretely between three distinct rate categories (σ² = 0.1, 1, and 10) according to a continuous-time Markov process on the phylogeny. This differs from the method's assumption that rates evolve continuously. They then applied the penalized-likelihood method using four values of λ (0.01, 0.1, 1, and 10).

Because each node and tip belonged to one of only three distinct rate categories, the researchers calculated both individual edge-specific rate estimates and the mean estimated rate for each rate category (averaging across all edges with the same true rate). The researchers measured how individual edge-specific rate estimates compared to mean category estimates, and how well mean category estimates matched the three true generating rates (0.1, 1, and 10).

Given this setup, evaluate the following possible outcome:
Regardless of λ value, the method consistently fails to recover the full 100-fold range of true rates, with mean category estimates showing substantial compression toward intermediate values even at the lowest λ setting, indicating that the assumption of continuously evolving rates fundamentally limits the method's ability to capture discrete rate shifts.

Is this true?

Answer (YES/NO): NO